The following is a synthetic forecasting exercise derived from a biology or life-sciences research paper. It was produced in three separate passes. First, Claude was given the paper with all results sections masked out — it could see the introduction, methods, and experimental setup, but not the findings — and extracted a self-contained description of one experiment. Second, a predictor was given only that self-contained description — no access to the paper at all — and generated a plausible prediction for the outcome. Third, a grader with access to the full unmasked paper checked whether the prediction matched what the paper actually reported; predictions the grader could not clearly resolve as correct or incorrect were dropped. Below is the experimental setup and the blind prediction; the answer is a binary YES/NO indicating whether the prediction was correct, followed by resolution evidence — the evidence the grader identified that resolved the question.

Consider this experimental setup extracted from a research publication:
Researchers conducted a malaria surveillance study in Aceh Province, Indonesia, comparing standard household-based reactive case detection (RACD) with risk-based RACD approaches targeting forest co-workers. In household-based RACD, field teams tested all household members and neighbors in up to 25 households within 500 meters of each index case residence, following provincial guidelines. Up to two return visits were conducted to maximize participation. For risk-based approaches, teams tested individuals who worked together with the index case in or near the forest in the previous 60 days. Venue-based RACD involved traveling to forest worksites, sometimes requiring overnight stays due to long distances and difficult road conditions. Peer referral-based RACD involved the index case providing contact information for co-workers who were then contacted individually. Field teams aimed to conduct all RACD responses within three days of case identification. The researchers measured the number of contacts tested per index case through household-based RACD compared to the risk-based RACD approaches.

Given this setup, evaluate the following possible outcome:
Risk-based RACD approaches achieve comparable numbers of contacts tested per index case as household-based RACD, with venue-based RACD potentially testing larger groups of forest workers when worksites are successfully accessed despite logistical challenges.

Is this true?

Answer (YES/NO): NO